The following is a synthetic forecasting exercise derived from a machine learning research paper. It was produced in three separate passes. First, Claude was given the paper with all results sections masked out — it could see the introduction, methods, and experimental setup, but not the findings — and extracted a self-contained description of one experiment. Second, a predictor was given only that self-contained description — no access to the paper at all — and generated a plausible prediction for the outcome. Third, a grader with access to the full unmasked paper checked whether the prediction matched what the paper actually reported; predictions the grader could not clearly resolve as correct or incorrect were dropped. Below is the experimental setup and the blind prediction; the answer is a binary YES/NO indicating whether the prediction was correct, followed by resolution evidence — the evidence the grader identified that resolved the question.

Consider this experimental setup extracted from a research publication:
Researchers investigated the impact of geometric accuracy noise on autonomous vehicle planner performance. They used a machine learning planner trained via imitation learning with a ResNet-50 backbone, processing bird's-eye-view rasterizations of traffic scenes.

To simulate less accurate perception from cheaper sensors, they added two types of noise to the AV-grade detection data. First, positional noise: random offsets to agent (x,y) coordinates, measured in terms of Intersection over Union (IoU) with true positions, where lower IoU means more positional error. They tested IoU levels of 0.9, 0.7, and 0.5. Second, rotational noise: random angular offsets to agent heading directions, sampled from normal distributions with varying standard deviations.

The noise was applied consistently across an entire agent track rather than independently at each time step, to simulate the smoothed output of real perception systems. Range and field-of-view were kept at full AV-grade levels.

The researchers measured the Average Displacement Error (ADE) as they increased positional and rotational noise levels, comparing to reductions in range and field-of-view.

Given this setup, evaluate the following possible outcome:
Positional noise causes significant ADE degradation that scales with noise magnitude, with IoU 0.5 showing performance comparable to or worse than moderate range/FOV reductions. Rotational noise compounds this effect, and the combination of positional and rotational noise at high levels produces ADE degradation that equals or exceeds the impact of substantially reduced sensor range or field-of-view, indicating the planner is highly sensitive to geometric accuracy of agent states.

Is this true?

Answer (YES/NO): NO